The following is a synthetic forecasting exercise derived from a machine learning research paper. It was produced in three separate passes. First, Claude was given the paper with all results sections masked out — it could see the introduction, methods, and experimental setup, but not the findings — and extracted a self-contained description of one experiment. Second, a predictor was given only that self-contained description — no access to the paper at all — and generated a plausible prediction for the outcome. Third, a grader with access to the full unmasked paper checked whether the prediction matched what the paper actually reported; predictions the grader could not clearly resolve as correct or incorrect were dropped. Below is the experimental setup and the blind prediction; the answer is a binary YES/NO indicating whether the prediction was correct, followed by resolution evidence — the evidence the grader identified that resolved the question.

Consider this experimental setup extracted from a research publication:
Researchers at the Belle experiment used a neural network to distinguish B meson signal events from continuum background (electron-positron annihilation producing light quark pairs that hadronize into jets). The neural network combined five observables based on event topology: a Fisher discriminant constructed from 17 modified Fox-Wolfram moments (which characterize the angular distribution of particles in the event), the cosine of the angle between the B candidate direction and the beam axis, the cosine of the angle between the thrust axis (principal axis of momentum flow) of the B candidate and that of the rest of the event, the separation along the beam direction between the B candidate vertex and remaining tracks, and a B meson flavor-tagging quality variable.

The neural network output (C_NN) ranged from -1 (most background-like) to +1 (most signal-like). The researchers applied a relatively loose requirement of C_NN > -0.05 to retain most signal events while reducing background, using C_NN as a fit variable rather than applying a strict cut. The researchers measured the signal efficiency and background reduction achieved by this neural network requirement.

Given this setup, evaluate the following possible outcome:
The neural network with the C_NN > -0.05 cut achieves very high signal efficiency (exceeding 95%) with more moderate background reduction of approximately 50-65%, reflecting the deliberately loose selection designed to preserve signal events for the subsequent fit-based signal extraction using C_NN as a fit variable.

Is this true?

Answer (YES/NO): NO